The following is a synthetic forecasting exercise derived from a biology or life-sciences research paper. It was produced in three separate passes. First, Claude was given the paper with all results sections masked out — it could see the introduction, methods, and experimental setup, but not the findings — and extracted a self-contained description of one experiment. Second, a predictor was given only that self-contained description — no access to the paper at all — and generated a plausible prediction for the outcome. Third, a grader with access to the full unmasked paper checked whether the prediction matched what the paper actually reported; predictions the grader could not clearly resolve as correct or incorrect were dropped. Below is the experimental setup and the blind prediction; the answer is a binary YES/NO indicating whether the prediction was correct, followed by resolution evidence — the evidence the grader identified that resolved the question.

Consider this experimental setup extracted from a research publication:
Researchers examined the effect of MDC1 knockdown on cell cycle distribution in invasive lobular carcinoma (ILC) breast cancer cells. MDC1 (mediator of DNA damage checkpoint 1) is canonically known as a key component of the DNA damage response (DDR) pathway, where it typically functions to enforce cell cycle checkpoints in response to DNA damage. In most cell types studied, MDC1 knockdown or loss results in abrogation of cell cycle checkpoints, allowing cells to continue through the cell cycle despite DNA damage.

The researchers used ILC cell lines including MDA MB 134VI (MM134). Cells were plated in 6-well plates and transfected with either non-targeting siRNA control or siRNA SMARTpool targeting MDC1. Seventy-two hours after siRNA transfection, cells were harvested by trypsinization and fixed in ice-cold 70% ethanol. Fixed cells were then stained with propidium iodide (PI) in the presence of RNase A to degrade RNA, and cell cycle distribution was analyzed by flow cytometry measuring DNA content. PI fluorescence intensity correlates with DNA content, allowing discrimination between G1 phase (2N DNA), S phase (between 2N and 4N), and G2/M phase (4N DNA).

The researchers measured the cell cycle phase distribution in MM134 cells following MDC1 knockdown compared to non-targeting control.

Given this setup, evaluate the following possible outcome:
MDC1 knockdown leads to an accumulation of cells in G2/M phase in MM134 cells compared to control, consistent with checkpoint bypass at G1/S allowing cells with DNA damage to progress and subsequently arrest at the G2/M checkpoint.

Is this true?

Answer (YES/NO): YES